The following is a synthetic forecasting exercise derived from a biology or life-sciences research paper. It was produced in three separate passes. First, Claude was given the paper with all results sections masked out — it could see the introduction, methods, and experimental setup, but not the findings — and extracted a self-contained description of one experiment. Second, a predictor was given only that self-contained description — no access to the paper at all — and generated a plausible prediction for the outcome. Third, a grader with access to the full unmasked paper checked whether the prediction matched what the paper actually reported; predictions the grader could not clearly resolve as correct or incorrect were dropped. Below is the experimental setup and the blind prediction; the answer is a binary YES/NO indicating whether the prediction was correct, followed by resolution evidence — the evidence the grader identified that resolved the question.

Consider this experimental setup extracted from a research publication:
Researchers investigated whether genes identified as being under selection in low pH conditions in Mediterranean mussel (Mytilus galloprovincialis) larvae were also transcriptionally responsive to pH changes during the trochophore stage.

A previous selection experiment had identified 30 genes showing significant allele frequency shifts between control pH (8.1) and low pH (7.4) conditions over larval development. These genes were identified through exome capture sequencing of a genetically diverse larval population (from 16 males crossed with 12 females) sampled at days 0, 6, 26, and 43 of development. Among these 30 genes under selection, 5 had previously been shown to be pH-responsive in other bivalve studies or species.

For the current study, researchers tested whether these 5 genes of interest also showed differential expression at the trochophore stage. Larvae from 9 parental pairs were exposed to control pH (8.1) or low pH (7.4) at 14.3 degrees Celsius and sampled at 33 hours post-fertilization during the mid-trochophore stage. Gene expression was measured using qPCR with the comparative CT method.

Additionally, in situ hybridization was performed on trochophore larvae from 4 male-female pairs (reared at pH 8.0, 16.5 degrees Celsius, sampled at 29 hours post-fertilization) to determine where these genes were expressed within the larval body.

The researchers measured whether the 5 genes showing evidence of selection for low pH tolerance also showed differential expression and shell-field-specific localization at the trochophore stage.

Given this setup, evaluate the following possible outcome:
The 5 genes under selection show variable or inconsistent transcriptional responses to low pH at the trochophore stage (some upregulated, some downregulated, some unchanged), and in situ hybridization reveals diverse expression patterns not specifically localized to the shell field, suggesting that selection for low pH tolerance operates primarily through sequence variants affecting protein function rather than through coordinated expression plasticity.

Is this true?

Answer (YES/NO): NO